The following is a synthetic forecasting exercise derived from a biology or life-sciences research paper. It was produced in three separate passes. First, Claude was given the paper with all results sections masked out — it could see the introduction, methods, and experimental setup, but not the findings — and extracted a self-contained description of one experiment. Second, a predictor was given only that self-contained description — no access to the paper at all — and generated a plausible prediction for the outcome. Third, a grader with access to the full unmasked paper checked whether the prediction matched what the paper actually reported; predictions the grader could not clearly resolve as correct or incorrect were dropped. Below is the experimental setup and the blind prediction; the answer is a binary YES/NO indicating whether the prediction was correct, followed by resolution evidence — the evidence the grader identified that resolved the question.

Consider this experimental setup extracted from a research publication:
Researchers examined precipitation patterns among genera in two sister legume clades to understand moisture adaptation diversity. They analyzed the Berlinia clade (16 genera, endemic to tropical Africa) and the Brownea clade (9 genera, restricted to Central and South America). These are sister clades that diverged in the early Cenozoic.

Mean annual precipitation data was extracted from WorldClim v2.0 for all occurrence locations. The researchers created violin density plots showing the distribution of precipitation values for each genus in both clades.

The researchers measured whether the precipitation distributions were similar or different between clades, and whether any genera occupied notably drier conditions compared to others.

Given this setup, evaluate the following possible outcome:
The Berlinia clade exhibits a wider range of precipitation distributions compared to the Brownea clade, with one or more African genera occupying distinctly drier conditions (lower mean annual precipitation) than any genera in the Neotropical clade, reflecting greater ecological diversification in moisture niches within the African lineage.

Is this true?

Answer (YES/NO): YES